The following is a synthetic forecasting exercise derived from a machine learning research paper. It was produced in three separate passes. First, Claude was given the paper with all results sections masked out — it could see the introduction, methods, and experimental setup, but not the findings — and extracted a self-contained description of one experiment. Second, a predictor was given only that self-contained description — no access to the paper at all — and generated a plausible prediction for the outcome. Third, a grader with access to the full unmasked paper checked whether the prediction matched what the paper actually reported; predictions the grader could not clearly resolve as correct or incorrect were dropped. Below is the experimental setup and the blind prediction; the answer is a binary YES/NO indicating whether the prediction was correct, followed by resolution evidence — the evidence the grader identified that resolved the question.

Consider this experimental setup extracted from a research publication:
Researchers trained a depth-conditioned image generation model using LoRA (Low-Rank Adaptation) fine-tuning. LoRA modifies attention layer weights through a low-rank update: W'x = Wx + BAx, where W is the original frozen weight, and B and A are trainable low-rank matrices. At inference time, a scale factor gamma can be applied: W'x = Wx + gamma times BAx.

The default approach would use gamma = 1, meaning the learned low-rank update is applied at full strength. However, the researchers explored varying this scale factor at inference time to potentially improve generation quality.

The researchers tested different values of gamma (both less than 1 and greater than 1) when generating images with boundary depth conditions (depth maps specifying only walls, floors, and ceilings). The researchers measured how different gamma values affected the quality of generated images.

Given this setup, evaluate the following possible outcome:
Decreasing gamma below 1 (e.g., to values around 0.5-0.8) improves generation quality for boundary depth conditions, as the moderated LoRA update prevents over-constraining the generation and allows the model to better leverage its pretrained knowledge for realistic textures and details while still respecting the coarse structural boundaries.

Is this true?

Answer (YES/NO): NO